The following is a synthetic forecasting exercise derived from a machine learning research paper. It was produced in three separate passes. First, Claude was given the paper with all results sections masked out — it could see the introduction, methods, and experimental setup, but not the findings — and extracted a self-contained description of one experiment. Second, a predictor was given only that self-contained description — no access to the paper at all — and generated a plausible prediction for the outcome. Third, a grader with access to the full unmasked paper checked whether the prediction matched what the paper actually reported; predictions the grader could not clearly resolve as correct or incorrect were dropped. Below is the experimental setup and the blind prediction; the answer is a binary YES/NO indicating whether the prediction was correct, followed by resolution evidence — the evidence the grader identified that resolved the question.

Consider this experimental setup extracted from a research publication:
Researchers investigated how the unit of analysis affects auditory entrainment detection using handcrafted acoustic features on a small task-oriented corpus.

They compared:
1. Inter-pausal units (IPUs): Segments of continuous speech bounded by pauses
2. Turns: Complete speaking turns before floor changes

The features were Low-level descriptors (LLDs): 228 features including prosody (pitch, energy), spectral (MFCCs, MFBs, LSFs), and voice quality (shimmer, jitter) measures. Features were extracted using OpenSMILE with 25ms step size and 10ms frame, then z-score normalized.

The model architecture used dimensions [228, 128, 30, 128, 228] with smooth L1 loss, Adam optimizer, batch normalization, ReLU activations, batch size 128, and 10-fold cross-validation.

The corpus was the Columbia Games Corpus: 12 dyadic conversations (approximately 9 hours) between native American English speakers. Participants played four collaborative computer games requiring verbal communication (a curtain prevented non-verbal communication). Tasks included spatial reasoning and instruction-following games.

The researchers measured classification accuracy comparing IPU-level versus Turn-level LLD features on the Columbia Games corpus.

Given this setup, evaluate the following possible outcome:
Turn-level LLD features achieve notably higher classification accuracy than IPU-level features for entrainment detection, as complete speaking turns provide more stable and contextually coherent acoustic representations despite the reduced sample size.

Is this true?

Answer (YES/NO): NO